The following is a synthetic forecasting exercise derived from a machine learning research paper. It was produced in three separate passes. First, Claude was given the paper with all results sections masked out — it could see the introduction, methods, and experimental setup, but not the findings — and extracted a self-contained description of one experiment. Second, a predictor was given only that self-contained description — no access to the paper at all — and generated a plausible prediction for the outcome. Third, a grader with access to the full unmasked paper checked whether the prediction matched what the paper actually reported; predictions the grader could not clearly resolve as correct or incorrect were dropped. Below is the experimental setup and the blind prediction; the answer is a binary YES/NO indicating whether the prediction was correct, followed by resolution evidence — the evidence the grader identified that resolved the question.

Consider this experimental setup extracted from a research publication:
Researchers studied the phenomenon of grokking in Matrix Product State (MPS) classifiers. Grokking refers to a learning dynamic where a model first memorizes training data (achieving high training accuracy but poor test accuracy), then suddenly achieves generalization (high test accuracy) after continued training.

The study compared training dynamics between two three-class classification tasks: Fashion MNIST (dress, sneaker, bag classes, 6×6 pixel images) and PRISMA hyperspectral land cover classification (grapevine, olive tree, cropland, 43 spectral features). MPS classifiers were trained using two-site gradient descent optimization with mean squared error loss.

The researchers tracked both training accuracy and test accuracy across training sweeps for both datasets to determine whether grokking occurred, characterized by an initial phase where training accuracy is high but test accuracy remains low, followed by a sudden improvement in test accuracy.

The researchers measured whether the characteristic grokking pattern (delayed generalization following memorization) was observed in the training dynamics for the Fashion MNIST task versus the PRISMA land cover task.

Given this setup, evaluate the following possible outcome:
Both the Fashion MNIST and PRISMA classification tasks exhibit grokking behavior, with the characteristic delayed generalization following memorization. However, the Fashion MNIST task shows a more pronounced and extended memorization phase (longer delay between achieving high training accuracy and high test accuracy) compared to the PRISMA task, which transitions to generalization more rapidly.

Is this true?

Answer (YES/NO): NO